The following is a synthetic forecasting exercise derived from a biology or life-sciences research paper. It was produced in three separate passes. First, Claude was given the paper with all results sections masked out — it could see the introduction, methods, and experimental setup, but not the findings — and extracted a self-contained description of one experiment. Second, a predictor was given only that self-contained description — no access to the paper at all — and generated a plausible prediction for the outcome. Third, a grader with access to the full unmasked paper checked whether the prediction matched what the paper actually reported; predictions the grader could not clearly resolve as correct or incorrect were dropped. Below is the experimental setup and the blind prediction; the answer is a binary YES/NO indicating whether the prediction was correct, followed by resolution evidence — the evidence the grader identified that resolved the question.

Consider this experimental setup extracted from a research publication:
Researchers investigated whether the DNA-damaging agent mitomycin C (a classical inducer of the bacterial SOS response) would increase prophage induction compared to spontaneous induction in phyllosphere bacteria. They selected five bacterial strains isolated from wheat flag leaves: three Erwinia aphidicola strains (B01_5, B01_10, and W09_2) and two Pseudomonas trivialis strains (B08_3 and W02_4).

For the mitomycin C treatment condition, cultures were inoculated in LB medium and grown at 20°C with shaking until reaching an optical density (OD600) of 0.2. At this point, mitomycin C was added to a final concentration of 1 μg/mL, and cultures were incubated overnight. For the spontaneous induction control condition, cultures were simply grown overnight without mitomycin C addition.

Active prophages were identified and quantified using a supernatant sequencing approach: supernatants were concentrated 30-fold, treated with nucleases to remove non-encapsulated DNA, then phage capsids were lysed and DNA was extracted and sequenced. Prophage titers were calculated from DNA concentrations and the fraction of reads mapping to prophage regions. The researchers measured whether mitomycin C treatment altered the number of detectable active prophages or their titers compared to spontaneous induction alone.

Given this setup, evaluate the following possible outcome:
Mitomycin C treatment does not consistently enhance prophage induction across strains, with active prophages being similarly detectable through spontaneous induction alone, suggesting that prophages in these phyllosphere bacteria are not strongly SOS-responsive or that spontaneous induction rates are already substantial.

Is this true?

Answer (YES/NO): NO